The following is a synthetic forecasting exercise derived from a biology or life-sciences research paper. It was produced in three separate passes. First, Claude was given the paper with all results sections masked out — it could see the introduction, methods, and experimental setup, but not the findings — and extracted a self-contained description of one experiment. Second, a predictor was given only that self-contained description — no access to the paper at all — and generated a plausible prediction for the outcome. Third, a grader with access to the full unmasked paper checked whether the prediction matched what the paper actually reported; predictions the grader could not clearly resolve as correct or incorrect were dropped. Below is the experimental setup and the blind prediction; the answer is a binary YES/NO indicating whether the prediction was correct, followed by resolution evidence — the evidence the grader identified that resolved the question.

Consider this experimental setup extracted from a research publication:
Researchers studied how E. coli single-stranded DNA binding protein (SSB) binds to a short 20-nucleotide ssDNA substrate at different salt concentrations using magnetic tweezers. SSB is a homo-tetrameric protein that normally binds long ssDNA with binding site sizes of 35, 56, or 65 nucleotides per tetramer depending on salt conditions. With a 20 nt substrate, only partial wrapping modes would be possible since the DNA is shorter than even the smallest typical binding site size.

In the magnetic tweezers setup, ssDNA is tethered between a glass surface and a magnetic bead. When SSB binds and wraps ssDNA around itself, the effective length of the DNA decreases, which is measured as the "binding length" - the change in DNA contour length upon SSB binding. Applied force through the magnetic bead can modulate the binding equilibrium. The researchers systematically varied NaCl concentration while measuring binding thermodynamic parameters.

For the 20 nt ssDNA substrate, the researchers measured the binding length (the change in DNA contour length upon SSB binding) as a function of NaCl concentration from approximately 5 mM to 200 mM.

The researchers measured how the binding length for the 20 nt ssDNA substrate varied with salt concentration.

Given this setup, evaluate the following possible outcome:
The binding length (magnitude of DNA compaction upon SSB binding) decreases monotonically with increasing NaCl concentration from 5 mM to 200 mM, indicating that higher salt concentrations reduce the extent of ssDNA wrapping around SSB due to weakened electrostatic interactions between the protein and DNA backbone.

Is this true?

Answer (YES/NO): NO